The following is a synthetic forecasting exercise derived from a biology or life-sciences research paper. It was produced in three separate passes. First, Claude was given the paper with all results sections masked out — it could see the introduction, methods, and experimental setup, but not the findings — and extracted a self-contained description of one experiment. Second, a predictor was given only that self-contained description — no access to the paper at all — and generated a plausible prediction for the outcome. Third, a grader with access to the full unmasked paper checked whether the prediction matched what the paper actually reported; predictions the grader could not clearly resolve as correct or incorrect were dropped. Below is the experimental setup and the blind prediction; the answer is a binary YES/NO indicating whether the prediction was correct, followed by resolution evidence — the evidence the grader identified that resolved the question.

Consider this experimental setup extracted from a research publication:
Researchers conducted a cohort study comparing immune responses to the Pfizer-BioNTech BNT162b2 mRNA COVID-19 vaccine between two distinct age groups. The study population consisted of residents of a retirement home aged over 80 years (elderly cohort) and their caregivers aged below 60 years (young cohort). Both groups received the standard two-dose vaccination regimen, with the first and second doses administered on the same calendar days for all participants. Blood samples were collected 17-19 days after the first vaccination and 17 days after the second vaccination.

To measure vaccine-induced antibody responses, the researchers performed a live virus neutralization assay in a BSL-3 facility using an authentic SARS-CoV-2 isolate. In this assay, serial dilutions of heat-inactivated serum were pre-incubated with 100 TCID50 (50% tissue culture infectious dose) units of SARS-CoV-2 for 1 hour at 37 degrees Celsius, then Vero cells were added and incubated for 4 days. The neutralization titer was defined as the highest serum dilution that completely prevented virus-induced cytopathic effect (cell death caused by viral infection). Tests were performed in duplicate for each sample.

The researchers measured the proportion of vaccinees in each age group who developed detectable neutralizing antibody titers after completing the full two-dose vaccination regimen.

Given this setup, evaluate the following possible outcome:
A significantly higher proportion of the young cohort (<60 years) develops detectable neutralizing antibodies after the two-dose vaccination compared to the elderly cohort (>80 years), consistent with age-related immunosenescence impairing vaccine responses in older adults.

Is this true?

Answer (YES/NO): YES